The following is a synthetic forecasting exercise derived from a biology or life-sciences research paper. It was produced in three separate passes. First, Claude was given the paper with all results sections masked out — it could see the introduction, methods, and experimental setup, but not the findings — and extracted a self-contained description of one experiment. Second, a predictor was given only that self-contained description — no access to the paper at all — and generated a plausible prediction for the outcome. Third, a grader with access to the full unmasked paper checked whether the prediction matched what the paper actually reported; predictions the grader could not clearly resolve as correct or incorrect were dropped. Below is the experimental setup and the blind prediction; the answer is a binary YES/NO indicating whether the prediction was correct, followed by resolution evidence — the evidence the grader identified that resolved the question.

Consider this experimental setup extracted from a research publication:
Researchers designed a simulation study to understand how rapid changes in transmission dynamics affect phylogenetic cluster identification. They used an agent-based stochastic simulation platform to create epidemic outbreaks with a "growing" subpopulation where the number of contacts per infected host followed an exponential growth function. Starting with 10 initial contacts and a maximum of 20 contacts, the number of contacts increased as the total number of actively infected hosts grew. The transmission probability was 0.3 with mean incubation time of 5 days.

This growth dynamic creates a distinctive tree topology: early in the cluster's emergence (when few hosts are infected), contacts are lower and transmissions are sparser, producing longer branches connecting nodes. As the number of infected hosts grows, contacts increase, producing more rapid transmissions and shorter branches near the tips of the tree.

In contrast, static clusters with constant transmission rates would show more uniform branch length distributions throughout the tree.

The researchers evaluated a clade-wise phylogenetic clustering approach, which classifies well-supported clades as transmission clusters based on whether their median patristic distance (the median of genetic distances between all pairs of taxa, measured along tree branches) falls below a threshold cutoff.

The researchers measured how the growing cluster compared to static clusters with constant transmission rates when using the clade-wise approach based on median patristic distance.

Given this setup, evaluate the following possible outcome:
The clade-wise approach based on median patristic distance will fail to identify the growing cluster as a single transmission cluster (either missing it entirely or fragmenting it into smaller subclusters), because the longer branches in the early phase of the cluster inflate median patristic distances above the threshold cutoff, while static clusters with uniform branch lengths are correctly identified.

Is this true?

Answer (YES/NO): YES